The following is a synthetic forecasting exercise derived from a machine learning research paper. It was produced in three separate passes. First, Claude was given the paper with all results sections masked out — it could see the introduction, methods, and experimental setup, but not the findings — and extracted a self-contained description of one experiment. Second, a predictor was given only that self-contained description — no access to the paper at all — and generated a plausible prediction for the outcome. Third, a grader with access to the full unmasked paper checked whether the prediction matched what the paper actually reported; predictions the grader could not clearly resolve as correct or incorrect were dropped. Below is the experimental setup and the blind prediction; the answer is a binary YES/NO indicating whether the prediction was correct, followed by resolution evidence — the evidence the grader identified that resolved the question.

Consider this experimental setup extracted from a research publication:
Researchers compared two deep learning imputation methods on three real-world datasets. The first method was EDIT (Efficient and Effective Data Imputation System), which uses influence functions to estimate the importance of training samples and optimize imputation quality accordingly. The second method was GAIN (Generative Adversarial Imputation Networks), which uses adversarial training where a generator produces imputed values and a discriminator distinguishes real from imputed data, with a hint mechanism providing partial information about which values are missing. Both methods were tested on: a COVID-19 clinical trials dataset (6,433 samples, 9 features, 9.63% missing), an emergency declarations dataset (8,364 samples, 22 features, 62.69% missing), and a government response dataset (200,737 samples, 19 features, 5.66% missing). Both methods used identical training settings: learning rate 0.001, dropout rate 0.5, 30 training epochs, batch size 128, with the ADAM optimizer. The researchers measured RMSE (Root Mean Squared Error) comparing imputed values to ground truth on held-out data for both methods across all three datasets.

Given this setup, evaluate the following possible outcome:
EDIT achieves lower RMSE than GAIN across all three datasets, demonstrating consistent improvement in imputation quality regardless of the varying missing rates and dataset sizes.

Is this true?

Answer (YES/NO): YES